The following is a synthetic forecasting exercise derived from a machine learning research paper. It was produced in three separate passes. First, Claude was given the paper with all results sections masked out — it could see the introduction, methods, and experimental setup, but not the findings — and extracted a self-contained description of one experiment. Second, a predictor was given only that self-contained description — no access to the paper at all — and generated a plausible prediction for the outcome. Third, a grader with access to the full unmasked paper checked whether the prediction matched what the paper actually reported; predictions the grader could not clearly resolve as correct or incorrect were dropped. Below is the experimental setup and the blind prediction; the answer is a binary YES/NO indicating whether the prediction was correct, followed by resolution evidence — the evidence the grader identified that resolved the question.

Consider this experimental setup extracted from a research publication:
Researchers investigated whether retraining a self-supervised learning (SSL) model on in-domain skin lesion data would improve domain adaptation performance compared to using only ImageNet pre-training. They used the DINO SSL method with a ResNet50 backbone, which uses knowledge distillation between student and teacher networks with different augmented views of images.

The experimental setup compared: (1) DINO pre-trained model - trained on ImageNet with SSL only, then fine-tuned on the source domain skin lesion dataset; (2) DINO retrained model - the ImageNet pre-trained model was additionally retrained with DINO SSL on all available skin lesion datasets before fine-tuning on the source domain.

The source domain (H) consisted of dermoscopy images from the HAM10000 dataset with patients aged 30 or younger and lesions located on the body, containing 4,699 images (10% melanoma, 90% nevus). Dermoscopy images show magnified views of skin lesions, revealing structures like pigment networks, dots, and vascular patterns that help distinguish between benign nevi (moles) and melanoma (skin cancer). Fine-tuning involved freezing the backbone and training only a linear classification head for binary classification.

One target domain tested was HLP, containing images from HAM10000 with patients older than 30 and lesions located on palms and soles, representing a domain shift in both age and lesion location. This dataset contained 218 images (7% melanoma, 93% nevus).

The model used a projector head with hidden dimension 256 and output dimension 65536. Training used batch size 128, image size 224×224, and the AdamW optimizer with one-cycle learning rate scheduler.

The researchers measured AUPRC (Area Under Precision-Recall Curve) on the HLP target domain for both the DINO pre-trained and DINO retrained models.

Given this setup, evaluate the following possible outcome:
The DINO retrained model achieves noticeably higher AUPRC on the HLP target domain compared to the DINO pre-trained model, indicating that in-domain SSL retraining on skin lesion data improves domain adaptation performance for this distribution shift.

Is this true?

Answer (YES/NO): NO